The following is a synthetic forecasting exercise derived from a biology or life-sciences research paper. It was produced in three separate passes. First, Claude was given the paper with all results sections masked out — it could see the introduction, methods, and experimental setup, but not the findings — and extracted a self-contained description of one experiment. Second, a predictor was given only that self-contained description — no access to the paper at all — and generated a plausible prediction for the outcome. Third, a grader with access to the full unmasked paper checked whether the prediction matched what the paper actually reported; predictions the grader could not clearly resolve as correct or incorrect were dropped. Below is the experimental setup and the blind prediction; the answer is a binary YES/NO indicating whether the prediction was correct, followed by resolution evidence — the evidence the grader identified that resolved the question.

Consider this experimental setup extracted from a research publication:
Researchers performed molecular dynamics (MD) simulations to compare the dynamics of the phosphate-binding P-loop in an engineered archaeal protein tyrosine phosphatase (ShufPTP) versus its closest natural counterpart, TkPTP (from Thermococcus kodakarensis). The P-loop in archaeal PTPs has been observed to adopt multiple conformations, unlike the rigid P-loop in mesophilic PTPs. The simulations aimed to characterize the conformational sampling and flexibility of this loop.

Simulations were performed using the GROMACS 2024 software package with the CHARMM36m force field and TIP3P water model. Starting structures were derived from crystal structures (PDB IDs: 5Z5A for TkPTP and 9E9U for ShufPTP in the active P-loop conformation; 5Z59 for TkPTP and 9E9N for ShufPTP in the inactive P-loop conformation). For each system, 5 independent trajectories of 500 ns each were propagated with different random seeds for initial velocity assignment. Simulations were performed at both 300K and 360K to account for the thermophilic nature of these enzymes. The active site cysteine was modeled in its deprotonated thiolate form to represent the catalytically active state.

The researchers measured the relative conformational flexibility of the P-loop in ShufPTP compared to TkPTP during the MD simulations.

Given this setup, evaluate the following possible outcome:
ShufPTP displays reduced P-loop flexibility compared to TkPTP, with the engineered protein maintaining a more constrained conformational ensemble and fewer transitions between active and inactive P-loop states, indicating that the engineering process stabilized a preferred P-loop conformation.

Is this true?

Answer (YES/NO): NO